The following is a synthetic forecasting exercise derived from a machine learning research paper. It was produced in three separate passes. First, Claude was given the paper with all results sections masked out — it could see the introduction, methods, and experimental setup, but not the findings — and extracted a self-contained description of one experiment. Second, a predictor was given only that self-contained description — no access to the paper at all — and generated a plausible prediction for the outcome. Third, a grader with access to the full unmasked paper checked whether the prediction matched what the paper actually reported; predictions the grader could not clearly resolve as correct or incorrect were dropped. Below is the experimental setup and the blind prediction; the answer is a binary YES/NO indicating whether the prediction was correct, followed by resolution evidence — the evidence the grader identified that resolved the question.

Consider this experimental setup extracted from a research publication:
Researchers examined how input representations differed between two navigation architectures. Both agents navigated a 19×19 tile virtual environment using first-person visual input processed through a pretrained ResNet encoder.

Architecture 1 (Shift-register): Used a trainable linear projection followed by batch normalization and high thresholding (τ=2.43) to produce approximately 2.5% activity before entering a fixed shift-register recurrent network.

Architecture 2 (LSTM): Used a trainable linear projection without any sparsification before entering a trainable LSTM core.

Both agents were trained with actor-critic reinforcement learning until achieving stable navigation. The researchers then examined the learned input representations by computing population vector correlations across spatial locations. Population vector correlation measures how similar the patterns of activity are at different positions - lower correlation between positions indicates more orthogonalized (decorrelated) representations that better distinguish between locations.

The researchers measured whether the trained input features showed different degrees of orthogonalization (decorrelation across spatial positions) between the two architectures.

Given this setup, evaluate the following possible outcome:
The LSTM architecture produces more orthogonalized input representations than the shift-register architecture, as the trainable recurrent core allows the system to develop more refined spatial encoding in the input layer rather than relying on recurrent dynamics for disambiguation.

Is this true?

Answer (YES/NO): NO